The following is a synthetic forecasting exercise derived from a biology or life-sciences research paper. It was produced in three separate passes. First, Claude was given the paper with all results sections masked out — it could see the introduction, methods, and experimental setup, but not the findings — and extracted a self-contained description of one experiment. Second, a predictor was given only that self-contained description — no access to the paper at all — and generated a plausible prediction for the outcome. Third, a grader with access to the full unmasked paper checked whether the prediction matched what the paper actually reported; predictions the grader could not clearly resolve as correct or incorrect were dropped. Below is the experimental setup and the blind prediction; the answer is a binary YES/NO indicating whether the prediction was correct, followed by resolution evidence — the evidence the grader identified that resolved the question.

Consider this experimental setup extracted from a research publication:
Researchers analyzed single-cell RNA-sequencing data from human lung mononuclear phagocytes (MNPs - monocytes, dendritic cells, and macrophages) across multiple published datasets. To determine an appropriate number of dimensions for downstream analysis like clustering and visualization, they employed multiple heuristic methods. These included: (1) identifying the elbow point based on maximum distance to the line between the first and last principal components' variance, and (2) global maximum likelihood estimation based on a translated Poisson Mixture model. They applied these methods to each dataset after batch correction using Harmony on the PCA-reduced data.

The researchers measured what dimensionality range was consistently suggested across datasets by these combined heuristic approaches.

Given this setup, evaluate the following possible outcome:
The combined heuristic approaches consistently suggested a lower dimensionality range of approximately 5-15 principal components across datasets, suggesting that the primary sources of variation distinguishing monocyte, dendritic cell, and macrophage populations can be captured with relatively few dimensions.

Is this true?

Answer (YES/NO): NO